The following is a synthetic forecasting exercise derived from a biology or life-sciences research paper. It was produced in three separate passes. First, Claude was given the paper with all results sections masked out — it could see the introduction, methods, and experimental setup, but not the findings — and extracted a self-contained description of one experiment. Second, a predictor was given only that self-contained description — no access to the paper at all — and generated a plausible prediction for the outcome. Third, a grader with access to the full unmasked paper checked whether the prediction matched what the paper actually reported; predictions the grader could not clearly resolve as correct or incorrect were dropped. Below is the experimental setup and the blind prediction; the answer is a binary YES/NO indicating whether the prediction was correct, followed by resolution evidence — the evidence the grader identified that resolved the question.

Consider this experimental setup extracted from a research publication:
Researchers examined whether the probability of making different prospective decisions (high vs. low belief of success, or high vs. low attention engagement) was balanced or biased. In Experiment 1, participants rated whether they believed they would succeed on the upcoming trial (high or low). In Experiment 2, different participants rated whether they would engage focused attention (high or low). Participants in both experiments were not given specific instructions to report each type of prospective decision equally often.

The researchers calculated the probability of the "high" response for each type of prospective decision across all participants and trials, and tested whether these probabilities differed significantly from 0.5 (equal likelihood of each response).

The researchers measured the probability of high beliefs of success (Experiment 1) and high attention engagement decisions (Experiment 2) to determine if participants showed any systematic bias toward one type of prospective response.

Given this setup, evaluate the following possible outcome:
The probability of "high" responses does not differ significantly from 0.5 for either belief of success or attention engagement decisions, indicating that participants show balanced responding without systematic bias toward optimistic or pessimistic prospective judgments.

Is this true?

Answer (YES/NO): YES